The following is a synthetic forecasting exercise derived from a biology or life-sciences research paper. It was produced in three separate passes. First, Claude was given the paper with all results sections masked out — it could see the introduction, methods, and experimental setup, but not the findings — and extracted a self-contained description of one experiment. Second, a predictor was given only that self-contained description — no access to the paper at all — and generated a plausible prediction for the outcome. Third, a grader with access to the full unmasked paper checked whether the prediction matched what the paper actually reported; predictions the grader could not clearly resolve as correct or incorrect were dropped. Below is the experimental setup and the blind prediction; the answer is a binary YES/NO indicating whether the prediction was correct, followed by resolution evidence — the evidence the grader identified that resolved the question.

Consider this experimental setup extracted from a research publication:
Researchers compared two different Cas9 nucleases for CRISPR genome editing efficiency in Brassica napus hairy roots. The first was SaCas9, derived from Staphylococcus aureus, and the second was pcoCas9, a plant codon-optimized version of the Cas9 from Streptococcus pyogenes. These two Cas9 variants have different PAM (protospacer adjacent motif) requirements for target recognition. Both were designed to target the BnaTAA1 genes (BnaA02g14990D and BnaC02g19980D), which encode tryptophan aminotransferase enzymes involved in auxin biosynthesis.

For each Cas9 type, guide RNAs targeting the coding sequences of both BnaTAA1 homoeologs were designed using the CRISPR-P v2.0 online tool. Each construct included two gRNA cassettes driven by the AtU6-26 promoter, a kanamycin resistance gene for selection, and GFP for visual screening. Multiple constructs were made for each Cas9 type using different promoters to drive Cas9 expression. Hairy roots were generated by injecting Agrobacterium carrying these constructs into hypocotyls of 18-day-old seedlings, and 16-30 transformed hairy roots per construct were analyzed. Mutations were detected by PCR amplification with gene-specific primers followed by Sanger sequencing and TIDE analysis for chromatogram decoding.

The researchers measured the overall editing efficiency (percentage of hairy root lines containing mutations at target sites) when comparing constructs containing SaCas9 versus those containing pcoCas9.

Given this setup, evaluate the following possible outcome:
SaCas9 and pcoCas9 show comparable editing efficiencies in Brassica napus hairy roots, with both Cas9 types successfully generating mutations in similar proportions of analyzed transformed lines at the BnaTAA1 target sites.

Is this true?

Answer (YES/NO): NO